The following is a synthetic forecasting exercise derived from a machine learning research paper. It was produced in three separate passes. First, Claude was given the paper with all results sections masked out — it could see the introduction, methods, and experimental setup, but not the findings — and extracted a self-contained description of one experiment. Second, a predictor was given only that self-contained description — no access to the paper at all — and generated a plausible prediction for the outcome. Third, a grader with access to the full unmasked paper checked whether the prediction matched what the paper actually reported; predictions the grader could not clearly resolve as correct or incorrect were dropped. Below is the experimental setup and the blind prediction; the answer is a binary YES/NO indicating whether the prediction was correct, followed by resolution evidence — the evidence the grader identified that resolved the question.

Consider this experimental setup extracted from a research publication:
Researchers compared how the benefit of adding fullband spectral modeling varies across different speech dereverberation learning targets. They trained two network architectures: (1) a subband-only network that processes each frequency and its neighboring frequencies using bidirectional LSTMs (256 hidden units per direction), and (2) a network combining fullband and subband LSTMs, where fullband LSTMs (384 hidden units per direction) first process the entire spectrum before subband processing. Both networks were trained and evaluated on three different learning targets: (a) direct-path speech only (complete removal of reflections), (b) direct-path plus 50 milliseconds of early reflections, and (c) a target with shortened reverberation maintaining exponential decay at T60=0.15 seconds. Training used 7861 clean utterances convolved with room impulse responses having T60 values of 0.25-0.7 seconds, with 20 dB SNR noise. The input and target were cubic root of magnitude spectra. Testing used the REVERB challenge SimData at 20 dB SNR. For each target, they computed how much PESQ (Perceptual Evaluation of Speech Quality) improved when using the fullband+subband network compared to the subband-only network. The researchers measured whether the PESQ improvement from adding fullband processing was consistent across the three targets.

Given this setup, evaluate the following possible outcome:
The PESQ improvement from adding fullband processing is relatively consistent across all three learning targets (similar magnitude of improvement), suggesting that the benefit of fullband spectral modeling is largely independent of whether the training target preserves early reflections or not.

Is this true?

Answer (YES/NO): NO